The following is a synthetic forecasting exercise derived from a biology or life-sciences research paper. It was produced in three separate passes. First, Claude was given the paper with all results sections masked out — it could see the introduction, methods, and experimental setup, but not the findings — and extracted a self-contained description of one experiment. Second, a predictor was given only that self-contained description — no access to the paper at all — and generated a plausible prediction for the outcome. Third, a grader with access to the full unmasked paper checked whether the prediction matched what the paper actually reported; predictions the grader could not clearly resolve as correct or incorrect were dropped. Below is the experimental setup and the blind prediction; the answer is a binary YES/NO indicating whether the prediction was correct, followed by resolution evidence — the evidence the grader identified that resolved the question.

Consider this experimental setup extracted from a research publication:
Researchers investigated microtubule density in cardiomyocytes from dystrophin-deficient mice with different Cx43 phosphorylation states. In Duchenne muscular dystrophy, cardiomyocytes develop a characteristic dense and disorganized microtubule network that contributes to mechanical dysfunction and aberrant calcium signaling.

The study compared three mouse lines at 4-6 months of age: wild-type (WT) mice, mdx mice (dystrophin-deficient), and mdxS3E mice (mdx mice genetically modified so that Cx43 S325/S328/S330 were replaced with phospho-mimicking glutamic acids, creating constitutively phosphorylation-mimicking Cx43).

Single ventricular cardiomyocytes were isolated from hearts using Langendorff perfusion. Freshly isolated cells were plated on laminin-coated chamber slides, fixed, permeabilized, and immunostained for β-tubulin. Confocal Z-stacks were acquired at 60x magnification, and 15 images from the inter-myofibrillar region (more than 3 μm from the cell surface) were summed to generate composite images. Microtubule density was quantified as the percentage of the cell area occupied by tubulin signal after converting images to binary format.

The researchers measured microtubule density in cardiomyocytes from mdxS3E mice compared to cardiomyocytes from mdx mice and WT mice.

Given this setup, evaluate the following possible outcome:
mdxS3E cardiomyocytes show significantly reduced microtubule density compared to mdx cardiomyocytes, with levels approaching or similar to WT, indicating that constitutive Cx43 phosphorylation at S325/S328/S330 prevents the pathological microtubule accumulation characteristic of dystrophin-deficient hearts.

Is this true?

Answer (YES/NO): YES